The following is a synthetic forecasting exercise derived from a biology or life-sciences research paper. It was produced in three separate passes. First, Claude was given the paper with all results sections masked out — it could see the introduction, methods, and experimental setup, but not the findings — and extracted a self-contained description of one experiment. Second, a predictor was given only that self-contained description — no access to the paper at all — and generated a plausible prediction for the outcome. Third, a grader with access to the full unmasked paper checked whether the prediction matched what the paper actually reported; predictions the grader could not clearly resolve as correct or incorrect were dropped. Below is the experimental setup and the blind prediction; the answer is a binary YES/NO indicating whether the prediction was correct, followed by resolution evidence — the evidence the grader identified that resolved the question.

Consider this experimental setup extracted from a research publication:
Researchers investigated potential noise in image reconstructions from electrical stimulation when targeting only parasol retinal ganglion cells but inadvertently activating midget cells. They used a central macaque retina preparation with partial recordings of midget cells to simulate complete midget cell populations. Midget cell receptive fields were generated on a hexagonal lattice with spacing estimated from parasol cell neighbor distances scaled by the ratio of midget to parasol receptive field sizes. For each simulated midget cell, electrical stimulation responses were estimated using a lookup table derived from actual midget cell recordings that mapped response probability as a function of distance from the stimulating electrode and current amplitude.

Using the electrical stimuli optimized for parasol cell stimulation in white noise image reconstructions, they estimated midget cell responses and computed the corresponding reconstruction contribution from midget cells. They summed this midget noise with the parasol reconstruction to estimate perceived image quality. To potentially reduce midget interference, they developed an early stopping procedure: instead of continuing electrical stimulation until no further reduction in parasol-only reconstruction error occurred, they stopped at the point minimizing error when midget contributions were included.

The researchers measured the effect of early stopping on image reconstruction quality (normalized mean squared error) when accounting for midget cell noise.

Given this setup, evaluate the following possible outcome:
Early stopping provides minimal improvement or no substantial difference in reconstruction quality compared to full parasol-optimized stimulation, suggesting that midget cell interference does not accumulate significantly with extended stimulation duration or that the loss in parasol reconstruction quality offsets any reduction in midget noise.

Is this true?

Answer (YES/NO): NO